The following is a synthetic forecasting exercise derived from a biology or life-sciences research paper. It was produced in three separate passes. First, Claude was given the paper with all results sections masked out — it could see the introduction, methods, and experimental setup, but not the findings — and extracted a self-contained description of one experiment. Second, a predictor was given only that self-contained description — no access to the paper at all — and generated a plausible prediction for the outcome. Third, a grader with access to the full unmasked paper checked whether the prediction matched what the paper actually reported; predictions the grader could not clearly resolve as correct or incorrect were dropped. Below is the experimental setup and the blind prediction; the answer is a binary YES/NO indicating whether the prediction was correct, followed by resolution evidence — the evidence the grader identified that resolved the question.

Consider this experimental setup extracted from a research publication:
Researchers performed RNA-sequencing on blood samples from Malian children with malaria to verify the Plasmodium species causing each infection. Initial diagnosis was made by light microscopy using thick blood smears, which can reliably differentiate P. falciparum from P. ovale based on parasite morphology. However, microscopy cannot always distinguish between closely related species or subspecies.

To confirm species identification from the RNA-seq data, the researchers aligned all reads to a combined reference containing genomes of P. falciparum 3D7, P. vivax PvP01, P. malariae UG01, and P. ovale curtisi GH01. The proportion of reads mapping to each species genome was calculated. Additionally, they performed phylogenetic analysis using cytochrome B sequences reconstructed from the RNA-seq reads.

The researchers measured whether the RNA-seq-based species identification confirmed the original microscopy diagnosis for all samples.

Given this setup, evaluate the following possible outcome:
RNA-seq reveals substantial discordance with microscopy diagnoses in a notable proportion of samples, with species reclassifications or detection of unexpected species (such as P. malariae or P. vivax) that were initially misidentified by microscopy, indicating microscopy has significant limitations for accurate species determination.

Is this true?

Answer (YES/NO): NO